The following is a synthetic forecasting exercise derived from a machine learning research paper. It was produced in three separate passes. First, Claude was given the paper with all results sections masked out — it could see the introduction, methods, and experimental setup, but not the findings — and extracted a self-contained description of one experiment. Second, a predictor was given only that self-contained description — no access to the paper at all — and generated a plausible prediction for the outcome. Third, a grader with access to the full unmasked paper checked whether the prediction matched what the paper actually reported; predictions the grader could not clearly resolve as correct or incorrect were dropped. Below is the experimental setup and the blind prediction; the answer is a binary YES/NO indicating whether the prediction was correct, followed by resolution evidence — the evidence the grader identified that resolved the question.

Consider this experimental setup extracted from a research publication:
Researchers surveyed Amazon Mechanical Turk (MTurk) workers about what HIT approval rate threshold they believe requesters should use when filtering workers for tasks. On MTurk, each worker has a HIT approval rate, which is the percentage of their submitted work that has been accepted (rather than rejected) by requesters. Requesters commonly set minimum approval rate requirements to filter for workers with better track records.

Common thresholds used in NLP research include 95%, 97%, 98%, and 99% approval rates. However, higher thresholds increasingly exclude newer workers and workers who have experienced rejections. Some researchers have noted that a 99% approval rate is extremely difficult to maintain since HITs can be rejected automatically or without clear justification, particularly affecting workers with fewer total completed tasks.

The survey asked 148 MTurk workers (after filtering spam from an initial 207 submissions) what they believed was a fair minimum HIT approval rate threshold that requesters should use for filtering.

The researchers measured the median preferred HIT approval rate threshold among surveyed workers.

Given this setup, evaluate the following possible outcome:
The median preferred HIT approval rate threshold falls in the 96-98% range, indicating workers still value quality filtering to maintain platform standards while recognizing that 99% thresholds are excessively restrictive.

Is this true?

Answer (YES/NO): YES